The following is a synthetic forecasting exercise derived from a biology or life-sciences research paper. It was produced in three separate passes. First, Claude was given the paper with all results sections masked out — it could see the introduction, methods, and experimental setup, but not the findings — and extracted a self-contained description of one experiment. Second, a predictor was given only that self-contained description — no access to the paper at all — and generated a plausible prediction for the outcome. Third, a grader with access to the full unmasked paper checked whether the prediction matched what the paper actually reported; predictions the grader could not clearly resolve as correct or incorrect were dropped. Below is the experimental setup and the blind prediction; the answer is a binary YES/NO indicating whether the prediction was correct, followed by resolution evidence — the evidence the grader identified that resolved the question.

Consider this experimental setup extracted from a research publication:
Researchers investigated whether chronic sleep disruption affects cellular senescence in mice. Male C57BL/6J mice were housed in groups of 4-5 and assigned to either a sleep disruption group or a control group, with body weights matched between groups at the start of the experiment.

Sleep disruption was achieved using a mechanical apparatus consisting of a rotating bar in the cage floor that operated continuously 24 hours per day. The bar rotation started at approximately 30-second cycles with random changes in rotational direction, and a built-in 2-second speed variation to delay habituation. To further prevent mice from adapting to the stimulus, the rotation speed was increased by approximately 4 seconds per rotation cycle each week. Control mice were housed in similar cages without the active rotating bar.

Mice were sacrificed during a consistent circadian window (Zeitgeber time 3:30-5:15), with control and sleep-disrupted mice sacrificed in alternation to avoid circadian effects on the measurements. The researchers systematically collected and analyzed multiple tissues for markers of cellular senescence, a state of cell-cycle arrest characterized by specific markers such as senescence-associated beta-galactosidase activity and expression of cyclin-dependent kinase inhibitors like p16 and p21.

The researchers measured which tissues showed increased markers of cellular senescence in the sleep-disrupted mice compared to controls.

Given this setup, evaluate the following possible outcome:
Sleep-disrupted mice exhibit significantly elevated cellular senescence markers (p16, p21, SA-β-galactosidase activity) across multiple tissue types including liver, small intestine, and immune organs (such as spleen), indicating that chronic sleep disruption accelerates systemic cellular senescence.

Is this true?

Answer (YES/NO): NO